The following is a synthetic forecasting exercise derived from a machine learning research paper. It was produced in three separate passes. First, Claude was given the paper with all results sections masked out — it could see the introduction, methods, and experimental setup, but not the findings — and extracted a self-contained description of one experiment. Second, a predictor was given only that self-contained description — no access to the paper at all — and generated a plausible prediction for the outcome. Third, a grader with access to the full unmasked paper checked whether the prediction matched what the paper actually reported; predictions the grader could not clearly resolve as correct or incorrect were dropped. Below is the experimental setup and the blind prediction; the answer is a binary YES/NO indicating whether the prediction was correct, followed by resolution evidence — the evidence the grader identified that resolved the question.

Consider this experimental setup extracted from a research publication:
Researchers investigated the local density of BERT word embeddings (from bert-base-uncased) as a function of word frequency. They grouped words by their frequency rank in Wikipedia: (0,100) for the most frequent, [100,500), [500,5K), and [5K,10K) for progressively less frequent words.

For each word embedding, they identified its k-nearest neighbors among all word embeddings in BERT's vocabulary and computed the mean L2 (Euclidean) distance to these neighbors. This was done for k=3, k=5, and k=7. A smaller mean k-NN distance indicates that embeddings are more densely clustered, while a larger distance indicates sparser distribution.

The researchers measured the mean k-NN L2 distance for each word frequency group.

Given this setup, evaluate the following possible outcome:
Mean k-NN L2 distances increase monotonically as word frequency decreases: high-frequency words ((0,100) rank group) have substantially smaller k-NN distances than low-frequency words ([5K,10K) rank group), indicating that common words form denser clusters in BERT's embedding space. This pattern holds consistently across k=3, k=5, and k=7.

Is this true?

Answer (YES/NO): YES